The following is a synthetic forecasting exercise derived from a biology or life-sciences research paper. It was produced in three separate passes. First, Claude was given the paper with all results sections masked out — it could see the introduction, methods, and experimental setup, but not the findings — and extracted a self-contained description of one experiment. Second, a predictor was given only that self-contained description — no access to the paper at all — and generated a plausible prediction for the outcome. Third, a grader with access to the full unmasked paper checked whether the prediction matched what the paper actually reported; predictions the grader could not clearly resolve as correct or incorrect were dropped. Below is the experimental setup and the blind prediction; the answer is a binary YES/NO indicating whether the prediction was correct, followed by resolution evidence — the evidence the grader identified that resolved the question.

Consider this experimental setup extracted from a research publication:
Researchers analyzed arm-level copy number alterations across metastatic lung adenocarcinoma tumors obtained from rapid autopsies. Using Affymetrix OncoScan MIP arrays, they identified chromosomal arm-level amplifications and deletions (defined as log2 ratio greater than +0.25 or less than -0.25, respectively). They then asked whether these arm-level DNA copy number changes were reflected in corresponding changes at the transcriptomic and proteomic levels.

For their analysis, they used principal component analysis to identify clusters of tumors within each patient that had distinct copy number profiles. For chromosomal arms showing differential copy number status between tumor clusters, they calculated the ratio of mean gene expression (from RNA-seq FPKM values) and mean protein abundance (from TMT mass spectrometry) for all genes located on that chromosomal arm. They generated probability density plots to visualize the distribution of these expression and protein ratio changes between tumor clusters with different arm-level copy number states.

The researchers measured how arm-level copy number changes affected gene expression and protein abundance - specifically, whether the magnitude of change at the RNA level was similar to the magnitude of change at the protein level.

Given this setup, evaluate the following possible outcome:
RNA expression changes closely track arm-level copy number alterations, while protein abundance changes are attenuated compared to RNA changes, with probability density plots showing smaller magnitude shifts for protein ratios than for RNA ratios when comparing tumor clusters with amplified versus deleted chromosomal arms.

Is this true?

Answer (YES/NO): YES